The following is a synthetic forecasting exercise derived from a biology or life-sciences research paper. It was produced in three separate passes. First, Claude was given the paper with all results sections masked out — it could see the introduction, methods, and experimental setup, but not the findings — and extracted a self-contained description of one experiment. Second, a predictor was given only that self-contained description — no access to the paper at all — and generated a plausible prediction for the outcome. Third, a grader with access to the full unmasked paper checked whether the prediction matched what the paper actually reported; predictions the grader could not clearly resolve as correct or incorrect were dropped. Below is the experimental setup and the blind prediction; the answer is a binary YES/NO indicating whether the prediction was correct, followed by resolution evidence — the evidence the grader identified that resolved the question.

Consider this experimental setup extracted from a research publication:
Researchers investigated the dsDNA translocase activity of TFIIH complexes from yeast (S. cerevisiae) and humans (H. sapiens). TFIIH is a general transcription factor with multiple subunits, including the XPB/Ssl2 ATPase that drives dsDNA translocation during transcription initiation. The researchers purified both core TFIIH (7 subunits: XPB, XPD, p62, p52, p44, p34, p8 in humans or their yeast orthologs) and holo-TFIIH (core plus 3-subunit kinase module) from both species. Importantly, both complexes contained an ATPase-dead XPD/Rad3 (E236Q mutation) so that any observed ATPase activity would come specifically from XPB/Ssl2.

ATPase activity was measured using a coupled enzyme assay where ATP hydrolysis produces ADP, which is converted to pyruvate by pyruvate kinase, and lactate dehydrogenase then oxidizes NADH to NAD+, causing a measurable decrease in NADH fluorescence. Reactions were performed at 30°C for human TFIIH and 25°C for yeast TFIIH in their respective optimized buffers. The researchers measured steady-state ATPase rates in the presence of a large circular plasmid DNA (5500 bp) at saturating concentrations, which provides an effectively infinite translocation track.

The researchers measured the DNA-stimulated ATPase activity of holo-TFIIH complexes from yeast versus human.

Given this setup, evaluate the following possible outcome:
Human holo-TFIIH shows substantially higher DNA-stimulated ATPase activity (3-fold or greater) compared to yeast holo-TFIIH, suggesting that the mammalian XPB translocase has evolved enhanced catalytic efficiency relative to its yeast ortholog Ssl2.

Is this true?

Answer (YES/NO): NO